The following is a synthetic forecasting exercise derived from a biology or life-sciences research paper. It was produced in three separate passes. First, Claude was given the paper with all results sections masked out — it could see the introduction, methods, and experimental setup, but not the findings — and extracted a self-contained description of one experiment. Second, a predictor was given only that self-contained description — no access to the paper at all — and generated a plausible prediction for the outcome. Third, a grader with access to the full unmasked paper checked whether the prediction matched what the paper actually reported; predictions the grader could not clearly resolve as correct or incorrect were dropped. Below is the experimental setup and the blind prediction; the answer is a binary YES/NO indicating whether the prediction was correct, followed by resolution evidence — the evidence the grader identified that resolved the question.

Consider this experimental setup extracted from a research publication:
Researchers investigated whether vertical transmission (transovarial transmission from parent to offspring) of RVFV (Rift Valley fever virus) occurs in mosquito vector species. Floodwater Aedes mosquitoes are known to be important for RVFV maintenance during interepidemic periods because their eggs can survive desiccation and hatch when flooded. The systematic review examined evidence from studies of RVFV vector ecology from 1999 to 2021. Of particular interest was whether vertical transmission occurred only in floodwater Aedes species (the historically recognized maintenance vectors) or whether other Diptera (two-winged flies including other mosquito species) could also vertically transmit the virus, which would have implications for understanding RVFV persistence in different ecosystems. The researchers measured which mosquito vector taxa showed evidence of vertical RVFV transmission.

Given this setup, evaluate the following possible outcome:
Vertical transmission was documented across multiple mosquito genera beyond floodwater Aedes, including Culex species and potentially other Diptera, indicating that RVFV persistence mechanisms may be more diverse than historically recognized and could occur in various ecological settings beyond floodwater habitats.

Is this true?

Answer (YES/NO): YES